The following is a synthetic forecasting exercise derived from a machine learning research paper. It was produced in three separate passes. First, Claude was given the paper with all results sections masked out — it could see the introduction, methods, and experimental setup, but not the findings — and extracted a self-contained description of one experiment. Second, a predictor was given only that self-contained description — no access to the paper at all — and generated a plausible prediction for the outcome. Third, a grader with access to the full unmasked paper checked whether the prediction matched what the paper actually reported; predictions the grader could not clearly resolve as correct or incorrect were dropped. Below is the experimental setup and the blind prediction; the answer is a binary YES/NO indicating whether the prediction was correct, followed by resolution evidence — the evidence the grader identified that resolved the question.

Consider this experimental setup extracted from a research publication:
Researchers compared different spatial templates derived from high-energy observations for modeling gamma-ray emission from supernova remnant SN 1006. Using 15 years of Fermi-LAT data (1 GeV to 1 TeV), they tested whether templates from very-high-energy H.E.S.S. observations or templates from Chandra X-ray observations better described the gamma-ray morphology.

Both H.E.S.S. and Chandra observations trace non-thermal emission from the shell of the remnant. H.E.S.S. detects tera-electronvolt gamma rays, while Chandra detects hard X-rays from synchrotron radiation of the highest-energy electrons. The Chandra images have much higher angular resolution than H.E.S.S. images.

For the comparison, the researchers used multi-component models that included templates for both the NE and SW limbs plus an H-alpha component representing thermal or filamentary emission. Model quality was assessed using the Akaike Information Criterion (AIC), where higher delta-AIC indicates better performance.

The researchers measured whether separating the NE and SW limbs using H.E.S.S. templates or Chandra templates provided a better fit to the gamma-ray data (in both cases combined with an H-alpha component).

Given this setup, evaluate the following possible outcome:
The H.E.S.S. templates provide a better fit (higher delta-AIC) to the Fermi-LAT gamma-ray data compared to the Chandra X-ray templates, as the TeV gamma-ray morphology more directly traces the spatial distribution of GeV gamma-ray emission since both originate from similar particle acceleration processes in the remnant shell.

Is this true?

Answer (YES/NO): YES